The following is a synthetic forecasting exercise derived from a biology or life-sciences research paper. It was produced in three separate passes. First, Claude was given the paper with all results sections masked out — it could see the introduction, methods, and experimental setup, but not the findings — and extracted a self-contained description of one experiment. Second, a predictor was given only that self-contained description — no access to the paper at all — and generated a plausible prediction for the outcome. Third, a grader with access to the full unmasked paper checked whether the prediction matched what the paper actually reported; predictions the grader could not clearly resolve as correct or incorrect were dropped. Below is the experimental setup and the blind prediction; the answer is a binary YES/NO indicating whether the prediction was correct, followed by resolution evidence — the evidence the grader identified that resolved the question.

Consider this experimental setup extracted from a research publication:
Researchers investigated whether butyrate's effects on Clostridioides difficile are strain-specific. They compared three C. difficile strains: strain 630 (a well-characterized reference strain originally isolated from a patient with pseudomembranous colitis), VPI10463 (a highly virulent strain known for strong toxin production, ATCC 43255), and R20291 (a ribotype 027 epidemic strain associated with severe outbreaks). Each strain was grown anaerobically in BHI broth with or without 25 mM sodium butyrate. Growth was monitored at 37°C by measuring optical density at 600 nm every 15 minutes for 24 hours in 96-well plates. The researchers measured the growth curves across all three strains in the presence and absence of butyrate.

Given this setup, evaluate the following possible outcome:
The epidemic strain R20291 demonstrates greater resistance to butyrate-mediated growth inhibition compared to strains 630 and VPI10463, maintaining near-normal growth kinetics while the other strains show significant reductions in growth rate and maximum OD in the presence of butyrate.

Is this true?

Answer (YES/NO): NO